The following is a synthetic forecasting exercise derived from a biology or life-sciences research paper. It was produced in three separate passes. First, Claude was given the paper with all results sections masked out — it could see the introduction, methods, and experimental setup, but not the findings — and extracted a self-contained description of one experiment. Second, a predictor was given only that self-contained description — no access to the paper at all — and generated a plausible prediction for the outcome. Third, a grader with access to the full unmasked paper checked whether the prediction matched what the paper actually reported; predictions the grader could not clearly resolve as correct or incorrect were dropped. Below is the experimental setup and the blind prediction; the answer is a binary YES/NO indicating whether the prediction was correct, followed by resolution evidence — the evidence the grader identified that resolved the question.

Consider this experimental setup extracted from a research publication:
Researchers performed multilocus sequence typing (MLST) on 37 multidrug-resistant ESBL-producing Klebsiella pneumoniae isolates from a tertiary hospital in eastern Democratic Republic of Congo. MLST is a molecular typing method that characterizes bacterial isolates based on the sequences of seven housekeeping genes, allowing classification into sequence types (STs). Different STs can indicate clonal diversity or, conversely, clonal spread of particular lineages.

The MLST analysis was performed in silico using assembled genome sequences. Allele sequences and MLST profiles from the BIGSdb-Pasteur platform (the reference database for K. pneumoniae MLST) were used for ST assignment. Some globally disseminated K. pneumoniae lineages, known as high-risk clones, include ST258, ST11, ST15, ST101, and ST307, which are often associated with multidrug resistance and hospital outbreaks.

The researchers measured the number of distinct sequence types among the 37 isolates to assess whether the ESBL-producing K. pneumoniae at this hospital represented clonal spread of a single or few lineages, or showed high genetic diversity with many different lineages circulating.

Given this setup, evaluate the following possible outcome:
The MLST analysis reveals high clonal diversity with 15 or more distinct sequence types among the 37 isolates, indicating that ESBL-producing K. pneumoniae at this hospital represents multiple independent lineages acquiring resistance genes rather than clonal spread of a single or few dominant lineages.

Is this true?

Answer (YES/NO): YES